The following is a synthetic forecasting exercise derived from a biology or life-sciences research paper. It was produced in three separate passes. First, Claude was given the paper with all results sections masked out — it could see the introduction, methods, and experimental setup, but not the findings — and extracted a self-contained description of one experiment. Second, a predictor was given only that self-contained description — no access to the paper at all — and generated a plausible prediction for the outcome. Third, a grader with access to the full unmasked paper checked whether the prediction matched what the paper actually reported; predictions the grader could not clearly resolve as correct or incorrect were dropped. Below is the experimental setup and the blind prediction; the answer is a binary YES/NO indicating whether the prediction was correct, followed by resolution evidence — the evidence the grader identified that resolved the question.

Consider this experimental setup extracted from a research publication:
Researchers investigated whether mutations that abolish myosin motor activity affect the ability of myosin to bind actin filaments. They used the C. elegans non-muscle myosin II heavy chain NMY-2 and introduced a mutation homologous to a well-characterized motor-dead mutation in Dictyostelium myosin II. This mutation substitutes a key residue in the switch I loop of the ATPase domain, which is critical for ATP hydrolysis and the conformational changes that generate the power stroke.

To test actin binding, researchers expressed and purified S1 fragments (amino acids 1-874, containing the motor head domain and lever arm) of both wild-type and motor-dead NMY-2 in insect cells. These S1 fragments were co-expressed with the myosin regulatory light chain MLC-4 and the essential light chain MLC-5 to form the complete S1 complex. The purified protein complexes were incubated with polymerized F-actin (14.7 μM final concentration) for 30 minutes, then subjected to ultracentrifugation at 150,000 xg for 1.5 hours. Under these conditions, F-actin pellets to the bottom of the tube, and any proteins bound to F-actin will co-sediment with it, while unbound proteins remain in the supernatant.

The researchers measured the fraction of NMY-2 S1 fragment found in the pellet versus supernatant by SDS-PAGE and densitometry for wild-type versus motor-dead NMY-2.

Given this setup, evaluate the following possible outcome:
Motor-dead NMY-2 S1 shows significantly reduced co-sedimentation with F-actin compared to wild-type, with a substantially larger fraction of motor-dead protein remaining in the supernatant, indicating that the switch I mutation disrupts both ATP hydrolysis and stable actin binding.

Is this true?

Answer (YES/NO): NO